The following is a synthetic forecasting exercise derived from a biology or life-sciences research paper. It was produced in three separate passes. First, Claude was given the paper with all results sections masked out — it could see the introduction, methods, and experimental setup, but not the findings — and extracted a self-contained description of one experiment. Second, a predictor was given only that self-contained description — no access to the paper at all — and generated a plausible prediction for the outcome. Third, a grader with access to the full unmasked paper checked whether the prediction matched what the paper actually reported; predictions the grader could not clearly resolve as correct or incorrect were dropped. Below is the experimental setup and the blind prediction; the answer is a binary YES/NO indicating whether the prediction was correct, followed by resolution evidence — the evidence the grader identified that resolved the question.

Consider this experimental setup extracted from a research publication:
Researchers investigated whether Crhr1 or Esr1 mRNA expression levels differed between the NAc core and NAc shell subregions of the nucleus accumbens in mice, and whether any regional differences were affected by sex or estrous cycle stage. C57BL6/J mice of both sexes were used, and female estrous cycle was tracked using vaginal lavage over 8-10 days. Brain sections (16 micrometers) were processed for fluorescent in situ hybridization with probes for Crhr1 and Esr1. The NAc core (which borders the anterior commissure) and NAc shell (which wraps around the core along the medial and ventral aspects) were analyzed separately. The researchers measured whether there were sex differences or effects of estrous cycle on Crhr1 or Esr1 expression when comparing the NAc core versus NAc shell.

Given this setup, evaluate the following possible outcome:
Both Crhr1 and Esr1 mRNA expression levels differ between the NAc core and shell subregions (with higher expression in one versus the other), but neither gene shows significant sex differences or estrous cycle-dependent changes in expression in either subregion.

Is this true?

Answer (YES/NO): NO